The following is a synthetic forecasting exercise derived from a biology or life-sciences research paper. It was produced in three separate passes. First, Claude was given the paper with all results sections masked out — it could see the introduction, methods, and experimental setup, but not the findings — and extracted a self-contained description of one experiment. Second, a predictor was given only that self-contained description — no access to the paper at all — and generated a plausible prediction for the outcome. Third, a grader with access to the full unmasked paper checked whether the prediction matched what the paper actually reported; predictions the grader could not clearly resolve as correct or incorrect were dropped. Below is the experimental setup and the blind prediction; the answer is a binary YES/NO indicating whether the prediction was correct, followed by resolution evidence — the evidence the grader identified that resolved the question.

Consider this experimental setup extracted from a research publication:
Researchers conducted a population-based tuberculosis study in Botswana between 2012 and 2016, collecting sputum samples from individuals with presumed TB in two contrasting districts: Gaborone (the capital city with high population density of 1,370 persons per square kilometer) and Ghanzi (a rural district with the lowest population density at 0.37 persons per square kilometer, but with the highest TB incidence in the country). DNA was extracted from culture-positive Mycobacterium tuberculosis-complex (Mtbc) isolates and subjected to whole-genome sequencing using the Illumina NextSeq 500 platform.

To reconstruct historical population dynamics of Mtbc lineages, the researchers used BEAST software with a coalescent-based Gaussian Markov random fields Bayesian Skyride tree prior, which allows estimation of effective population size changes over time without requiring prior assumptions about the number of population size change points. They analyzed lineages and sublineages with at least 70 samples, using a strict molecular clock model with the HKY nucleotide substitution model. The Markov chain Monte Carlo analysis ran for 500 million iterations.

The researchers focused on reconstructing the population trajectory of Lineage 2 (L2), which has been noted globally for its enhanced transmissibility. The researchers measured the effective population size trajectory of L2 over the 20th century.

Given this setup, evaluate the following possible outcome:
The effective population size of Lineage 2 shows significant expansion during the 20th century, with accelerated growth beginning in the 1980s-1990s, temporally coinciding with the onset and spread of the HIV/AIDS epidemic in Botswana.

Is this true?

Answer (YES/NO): NO